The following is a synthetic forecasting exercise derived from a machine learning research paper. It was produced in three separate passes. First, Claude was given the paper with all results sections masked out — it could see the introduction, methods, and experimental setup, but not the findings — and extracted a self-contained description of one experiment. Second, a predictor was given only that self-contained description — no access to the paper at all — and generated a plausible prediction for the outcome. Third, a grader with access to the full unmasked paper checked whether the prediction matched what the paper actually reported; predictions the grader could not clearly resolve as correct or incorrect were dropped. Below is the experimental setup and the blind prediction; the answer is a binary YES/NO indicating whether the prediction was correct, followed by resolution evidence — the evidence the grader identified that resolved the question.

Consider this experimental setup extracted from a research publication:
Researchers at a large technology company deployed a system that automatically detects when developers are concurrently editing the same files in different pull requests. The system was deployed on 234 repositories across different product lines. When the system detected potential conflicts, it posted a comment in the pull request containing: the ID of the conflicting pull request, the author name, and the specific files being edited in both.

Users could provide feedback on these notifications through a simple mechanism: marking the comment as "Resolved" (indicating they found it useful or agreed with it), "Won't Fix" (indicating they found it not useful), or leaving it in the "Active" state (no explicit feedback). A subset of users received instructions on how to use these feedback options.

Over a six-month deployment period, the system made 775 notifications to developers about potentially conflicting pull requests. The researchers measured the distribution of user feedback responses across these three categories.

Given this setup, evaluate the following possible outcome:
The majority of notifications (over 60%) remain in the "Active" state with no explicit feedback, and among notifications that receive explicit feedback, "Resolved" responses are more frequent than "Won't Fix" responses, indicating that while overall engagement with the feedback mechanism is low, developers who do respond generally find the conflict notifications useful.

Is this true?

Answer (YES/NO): NO